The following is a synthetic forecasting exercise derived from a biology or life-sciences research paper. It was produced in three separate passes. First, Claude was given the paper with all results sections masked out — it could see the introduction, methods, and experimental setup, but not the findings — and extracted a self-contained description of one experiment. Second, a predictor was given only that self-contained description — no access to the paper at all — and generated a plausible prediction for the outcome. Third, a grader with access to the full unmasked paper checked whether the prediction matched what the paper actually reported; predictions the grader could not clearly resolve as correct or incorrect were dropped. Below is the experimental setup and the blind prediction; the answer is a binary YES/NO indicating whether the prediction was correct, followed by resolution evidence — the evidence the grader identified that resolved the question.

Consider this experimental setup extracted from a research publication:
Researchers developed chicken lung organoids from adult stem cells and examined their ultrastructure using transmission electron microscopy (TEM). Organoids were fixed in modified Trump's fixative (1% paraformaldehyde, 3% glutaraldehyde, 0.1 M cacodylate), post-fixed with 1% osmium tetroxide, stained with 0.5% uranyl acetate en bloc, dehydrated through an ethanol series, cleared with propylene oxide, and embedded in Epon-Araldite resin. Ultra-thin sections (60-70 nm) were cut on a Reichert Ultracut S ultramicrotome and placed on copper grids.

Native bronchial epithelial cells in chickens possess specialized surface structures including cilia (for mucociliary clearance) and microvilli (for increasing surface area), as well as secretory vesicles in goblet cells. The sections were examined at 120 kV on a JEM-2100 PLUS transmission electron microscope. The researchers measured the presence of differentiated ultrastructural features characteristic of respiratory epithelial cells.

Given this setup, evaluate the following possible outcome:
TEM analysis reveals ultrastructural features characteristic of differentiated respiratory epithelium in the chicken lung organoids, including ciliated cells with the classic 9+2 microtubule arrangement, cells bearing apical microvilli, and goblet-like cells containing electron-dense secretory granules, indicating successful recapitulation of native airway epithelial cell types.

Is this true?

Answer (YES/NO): NO